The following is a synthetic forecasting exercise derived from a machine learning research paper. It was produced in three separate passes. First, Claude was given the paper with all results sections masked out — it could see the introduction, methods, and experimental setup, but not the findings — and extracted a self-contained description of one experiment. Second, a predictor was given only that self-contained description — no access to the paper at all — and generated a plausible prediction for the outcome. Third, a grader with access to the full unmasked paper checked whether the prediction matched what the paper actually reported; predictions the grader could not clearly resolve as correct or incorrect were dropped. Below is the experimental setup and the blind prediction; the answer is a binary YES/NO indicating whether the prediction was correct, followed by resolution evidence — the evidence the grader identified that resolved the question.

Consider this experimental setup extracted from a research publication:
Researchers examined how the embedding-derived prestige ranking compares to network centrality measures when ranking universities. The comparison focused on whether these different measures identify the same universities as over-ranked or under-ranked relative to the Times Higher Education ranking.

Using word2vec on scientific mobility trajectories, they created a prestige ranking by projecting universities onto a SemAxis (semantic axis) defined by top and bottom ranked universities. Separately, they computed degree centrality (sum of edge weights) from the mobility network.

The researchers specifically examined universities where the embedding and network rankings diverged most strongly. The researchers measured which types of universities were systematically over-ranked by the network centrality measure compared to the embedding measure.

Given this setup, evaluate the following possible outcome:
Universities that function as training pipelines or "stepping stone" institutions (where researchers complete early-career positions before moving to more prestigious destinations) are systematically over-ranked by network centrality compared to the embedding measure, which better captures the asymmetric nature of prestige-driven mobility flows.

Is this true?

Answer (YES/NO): NO